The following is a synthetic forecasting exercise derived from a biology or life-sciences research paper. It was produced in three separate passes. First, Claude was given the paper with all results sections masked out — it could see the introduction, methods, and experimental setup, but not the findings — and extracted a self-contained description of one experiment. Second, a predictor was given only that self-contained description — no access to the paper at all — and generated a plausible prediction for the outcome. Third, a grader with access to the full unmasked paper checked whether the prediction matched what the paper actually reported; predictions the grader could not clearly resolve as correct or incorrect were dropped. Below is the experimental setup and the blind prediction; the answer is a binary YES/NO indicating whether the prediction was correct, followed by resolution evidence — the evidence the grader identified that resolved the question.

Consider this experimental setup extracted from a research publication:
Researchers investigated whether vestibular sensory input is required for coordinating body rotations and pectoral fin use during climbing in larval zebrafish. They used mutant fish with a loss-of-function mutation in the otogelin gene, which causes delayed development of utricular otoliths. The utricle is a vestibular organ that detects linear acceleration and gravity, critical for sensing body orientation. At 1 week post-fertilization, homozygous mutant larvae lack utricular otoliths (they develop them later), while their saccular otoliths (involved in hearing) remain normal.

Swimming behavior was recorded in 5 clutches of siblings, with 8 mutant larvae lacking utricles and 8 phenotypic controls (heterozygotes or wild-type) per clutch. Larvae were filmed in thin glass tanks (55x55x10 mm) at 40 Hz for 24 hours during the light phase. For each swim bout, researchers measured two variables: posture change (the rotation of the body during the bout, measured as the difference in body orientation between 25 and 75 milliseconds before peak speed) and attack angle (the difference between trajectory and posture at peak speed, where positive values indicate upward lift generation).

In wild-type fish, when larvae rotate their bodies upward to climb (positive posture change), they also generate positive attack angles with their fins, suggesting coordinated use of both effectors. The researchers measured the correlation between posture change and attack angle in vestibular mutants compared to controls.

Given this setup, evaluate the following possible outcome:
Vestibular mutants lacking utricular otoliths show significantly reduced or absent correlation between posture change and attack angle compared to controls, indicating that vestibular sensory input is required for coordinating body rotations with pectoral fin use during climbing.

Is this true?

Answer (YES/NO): YES